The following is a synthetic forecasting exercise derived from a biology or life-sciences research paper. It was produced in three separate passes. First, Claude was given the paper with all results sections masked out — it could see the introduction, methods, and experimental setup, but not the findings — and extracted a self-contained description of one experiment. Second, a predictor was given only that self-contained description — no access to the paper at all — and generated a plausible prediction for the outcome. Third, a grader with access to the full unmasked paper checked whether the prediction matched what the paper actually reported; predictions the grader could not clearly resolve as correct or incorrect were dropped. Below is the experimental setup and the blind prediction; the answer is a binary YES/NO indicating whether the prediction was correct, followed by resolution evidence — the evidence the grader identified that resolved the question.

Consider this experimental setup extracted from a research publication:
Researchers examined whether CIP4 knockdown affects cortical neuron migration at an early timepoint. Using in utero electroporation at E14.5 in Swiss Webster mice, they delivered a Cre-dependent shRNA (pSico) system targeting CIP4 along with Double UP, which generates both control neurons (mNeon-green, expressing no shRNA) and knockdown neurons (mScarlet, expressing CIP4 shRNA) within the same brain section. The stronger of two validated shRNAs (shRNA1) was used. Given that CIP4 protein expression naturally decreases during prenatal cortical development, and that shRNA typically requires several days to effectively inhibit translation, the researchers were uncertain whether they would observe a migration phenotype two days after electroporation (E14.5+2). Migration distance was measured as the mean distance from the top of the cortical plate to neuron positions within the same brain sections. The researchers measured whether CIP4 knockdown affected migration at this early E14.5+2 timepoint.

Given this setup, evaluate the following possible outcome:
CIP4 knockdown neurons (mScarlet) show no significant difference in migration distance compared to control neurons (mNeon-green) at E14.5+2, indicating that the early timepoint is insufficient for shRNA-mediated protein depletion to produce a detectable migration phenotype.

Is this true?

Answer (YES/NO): NO